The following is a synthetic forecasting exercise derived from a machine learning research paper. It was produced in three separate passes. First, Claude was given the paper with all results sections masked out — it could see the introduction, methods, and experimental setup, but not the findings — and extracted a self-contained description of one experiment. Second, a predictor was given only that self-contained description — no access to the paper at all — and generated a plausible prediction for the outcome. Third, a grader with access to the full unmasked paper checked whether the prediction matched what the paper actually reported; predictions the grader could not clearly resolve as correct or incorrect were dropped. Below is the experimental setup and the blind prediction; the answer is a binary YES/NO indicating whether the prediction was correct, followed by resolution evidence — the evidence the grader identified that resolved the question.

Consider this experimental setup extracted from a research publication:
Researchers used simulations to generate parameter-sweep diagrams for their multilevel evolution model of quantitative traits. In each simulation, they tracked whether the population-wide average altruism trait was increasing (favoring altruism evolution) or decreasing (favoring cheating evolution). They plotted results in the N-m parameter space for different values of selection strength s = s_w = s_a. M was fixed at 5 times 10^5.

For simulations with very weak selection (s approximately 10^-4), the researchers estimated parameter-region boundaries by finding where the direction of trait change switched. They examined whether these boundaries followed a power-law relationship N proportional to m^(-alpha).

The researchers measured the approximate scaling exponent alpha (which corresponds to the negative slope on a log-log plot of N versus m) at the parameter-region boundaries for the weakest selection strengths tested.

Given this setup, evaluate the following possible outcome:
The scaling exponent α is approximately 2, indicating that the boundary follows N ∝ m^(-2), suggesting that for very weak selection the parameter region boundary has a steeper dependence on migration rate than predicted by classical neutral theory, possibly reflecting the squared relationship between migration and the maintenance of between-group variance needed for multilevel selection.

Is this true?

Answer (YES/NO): NO